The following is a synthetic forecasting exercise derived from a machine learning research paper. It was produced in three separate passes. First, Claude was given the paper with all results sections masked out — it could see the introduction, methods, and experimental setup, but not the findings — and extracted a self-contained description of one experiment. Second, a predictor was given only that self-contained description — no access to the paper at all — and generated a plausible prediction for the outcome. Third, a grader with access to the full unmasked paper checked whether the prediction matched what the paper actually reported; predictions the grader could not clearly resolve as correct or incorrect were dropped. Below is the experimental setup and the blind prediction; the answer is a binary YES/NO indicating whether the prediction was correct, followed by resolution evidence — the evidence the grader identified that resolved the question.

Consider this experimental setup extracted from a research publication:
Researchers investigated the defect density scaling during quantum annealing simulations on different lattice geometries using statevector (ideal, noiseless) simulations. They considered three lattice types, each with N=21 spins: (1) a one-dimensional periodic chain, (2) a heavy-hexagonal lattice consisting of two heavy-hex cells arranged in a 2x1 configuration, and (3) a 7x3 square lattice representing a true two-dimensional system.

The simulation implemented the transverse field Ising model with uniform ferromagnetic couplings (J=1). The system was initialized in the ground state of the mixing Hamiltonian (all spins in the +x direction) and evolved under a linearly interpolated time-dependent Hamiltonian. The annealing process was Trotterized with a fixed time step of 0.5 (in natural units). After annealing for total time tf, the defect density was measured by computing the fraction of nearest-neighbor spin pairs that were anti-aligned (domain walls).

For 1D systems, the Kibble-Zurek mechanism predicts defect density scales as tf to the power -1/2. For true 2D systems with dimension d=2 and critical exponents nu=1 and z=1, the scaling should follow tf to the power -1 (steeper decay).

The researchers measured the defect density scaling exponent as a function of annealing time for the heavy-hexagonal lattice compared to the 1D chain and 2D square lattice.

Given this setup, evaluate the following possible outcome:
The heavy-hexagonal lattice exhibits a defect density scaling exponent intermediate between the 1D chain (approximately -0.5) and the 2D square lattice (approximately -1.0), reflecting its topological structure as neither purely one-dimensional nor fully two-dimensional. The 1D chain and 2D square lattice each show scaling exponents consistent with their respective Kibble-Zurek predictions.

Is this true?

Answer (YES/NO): NO